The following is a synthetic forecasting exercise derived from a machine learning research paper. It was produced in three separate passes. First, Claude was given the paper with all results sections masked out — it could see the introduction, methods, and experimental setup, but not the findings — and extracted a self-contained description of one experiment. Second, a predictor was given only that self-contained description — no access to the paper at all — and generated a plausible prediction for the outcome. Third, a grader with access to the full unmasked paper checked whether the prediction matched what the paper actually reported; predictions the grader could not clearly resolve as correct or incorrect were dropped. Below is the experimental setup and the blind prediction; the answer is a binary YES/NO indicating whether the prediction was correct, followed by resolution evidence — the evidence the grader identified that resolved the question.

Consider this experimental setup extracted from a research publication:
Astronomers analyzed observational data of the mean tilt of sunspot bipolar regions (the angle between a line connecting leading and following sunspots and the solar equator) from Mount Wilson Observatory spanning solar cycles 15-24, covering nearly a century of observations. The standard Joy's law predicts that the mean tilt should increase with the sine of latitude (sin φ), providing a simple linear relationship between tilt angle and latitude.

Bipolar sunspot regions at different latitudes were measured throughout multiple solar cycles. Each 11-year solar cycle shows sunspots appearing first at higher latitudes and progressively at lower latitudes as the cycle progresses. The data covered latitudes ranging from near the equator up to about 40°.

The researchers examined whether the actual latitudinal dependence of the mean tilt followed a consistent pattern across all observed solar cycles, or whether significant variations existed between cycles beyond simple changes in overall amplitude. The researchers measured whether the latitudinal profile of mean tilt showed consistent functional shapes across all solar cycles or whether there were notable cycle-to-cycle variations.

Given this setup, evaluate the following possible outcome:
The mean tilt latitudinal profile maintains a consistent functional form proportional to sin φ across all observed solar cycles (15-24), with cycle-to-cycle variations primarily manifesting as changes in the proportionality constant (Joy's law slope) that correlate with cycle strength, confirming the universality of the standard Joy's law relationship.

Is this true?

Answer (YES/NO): NO